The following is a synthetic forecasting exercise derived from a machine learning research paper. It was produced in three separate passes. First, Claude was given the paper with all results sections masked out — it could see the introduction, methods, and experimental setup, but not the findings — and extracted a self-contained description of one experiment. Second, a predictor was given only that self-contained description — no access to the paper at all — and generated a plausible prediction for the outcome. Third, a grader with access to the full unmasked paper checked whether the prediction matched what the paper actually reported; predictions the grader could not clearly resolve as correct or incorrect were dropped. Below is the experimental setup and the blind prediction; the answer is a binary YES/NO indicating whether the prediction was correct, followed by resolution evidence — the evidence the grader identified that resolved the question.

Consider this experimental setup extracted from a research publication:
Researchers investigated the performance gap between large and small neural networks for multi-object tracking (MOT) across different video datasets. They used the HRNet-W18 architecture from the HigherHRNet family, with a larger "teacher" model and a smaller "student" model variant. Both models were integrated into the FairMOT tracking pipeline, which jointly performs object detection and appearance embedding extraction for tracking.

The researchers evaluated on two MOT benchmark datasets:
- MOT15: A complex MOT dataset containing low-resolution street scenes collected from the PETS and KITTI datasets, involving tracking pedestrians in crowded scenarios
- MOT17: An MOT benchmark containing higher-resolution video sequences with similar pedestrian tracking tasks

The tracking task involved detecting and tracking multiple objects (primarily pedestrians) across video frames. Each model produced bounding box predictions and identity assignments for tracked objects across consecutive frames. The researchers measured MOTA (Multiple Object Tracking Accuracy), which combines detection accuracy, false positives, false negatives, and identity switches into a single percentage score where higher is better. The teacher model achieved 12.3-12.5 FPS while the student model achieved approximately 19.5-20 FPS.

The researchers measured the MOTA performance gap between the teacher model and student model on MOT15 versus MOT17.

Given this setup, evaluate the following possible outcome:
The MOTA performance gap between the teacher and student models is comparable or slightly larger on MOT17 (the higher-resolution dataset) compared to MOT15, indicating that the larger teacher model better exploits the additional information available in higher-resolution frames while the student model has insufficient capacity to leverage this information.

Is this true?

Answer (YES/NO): NO